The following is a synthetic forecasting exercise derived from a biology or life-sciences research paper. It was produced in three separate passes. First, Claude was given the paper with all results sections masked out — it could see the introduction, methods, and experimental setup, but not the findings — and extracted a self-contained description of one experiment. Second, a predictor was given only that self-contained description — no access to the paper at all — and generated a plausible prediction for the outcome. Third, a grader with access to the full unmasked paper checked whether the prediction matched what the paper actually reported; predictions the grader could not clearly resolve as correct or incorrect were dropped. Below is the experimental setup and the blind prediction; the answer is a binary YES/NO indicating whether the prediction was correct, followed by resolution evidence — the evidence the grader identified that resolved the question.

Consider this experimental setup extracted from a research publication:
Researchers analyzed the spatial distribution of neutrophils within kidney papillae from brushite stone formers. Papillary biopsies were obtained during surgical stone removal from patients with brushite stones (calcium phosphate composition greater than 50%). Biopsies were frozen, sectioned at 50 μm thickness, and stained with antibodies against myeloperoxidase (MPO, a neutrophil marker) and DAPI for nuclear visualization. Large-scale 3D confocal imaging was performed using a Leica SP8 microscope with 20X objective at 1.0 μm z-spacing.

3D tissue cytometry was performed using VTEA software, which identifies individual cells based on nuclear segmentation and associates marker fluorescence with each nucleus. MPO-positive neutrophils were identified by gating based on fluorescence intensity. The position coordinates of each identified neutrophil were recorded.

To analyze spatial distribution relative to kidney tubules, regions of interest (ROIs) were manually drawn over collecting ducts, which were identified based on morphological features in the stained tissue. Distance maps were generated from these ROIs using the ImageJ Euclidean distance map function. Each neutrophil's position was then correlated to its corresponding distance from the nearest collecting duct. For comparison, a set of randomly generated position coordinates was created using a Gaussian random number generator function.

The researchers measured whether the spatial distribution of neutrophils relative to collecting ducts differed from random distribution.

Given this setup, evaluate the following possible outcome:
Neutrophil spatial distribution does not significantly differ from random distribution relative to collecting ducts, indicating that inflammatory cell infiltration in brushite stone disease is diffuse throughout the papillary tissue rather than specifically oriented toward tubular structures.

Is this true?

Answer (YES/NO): YES